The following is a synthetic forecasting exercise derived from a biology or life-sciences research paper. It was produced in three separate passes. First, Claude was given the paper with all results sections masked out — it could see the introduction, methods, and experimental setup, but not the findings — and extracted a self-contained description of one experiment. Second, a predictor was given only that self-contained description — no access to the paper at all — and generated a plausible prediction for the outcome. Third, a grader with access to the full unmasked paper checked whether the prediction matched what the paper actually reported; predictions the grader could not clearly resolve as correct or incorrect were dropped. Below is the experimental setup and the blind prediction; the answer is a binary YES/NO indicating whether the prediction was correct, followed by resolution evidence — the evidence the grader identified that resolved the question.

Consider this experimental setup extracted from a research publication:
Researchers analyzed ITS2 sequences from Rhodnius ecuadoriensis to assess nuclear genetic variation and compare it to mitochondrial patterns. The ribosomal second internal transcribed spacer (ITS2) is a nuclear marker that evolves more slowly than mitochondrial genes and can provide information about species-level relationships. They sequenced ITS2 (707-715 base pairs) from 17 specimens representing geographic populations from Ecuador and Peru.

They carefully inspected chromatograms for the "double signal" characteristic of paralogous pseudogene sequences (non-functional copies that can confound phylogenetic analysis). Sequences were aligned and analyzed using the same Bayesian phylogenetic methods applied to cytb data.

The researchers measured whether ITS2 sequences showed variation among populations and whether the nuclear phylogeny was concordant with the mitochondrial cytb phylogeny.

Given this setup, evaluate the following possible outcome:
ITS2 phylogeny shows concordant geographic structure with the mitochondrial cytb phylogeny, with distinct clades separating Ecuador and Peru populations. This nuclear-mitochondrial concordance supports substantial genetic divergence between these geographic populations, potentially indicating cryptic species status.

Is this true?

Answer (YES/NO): YES